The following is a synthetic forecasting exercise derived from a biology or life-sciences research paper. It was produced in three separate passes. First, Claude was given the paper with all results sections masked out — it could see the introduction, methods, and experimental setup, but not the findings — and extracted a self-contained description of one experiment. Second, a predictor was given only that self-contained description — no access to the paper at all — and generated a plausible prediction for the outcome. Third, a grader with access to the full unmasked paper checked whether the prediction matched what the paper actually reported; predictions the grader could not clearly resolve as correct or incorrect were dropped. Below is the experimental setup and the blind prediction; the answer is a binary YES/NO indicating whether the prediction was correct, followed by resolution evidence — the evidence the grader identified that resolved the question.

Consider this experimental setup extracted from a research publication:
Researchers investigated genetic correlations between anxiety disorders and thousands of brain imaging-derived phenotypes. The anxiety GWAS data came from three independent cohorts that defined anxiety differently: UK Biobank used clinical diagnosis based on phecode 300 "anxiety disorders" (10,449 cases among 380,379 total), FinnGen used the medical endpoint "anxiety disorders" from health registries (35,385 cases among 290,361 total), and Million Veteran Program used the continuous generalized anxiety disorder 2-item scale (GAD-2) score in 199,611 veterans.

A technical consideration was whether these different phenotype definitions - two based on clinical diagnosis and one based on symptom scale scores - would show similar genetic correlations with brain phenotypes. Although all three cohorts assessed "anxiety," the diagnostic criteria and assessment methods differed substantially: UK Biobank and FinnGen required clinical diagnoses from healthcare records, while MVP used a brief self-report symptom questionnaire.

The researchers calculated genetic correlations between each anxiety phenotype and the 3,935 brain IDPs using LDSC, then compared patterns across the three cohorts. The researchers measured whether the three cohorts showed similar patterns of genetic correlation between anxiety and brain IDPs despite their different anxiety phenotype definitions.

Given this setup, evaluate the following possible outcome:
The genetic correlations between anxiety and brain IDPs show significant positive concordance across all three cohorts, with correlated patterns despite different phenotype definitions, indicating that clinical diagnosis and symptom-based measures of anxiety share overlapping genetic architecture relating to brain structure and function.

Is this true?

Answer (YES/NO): YES